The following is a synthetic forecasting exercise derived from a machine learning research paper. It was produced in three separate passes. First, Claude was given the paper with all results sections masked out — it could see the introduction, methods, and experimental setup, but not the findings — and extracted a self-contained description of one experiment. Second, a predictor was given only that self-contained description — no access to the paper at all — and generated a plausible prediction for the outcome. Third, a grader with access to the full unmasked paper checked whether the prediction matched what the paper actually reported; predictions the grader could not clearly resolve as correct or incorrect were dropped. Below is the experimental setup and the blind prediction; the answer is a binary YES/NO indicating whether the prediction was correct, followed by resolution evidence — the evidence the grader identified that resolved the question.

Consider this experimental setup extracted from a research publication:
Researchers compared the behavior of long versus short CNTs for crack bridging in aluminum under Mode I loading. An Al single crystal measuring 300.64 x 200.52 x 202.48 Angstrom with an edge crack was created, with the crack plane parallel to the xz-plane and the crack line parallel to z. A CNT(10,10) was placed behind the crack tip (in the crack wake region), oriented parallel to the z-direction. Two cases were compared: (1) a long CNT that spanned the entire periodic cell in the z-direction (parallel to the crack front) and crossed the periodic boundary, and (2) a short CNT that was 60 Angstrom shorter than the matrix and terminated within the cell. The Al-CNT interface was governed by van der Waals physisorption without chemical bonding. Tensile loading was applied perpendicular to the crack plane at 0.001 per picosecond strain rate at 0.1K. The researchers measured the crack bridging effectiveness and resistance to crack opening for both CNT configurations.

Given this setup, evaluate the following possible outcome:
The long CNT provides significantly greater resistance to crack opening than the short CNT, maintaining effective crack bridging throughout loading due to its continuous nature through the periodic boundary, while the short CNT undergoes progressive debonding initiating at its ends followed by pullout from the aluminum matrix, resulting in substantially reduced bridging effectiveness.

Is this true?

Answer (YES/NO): NO